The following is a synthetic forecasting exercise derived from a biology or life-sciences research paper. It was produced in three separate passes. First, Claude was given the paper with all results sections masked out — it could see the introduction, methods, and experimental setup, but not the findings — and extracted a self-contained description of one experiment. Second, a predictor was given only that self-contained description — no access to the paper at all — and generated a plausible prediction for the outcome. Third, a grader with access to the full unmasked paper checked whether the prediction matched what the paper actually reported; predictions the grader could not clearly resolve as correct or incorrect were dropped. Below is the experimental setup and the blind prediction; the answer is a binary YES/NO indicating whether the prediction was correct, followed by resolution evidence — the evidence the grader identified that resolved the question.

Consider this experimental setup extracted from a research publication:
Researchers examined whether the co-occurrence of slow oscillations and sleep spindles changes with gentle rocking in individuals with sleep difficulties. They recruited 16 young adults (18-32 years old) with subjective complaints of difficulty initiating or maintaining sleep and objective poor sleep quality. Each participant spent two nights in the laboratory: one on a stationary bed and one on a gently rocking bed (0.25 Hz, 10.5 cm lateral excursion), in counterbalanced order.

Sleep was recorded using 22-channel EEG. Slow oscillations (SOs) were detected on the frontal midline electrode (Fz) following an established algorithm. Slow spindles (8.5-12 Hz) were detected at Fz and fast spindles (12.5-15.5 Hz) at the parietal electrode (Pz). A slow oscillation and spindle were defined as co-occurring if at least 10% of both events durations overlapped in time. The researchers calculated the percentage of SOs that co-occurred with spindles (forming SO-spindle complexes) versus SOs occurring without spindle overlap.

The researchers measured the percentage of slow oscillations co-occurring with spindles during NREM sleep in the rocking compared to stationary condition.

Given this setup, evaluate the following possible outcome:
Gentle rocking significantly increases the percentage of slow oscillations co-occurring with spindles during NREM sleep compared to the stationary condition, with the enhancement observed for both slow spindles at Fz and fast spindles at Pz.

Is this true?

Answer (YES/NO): NO